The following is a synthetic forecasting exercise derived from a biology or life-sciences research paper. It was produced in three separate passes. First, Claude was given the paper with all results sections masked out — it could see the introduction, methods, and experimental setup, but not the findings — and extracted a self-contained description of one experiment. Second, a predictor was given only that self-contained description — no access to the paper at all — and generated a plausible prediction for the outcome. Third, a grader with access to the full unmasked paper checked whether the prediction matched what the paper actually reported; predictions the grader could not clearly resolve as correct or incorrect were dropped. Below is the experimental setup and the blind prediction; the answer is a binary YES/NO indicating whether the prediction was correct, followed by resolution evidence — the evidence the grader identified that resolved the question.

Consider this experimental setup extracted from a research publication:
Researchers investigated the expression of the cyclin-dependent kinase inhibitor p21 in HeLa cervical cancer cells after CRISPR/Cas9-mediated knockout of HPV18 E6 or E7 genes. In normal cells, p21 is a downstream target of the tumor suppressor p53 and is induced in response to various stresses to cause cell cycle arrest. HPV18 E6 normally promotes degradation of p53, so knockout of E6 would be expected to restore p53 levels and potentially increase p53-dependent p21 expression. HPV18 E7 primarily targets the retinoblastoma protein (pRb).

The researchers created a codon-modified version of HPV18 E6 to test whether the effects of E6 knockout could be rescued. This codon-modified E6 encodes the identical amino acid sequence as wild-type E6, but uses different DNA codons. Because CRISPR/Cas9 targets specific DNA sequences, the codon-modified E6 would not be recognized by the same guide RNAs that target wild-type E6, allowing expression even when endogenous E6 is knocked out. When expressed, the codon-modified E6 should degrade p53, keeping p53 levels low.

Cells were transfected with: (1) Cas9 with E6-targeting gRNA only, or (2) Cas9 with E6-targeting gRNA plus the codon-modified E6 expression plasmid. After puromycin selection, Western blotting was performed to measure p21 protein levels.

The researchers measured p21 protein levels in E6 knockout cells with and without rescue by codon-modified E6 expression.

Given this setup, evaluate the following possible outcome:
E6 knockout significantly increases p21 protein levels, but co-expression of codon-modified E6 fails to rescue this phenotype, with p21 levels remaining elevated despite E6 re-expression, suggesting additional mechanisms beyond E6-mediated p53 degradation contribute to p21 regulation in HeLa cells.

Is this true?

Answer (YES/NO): NO